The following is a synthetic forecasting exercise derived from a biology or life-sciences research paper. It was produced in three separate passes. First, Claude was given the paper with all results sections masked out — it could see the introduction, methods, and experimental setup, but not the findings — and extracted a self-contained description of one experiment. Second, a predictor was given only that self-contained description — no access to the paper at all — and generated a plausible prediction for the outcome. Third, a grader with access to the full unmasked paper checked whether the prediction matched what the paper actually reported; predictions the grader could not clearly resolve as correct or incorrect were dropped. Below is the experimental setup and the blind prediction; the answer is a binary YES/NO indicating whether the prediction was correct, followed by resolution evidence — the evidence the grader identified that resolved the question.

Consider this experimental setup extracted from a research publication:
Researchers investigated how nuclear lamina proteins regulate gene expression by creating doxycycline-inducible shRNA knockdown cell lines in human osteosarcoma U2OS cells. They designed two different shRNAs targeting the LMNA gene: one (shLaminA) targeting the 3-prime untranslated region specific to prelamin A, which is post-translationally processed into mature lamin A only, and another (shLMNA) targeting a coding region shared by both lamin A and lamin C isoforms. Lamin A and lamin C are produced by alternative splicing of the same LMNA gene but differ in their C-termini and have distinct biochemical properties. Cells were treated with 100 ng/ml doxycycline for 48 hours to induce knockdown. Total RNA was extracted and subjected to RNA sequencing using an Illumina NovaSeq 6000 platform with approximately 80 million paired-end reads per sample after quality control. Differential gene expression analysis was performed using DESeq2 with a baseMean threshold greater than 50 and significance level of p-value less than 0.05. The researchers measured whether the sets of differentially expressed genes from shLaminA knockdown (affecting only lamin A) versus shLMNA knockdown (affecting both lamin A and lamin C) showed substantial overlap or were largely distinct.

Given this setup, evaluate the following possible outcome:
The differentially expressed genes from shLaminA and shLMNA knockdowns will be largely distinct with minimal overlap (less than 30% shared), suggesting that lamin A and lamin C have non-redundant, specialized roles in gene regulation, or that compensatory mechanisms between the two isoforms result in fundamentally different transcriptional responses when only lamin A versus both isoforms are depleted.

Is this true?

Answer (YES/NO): YES